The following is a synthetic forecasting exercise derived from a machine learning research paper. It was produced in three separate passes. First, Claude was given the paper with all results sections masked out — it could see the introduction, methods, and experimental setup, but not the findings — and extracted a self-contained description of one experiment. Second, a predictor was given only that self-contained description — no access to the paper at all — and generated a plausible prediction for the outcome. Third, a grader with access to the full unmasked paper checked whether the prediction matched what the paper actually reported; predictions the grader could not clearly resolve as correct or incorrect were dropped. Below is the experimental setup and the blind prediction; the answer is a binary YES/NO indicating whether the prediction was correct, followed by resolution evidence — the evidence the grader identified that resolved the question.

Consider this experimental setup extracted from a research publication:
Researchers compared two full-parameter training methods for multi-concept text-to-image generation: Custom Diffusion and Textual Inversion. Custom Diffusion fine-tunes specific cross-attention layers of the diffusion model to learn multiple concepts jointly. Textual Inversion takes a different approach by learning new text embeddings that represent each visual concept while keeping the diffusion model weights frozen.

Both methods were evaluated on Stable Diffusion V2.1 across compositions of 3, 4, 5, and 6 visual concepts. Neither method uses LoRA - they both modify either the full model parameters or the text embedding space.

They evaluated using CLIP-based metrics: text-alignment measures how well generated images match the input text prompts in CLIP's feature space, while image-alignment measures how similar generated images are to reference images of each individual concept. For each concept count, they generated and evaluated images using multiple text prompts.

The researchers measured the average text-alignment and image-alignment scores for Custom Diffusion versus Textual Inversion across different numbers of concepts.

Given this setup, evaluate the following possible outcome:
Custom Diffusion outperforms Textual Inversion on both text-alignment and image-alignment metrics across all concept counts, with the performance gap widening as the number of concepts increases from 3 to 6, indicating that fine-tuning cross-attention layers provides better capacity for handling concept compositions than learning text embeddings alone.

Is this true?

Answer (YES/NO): NO